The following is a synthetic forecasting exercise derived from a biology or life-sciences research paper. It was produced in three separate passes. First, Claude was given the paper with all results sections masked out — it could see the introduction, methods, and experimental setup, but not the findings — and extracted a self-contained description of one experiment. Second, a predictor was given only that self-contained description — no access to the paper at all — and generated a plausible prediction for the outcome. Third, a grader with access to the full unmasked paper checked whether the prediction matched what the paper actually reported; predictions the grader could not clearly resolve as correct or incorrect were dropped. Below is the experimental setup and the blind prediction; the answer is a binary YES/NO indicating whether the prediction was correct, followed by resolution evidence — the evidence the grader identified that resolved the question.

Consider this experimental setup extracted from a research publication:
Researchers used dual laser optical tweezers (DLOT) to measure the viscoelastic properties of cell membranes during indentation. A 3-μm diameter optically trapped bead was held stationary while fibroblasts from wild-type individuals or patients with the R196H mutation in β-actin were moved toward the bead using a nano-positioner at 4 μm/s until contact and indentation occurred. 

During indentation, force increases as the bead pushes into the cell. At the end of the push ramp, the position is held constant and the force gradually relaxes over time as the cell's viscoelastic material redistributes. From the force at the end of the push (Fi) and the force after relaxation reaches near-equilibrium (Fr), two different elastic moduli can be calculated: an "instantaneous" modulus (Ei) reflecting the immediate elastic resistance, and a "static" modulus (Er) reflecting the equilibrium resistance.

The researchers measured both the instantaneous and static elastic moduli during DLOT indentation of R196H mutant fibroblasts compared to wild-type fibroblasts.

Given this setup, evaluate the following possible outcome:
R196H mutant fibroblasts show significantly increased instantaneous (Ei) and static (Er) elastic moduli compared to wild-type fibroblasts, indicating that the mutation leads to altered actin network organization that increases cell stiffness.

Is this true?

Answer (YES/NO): NO